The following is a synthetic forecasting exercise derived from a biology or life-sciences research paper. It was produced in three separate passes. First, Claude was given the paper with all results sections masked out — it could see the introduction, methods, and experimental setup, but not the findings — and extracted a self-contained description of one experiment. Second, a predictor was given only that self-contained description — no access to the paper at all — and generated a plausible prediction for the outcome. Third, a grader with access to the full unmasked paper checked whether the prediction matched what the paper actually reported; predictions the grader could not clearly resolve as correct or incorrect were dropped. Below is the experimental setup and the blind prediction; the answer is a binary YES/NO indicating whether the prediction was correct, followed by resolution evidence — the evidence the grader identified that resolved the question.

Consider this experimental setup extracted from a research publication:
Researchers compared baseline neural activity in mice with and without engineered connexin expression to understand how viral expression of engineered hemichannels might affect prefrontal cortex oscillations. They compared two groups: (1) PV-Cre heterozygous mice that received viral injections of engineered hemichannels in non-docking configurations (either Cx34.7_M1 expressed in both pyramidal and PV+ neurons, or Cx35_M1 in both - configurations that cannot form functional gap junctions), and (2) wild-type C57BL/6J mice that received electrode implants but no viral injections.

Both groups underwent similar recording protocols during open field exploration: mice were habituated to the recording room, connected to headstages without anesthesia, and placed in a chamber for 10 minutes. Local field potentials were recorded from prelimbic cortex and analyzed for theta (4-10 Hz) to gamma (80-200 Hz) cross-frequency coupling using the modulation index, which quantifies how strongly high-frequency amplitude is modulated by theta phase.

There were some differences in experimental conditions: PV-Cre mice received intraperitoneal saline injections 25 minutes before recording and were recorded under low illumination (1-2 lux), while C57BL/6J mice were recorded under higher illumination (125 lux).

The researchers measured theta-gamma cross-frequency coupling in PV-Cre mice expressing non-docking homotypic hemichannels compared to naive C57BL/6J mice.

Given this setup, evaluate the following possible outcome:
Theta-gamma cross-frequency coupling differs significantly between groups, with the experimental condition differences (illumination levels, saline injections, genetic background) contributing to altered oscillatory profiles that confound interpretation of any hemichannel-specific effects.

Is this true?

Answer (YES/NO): NO